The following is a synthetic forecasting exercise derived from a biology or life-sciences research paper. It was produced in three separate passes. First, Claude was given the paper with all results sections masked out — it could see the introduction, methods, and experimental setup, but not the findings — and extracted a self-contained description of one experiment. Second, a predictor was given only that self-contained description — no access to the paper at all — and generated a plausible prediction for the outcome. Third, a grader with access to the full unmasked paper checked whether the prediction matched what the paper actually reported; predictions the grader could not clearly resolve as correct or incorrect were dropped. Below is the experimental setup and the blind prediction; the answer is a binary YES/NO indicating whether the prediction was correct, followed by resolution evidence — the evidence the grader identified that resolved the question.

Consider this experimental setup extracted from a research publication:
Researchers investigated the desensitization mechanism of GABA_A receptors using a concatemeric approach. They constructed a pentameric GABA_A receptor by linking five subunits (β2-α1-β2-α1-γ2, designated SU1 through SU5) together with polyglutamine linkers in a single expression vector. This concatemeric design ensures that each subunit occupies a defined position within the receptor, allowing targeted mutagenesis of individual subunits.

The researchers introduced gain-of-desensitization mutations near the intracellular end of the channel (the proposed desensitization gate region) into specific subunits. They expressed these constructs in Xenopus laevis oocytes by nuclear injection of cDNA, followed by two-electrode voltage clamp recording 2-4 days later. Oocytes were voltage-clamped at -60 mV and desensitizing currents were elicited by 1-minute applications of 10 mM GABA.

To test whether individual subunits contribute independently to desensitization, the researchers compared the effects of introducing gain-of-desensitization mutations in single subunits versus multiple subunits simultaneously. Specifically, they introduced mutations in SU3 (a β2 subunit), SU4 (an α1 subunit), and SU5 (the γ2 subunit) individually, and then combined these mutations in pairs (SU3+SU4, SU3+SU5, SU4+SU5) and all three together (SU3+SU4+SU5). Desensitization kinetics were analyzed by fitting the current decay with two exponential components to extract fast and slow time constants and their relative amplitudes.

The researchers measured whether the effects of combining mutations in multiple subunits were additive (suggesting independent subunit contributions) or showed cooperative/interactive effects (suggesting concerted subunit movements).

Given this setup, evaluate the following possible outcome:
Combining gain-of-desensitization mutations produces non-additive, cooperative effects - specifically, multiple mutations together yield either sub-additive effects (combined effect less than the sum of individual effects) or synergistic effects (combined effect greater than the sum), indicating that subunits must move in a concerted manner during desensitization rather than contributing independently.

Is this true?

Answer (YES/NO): NO